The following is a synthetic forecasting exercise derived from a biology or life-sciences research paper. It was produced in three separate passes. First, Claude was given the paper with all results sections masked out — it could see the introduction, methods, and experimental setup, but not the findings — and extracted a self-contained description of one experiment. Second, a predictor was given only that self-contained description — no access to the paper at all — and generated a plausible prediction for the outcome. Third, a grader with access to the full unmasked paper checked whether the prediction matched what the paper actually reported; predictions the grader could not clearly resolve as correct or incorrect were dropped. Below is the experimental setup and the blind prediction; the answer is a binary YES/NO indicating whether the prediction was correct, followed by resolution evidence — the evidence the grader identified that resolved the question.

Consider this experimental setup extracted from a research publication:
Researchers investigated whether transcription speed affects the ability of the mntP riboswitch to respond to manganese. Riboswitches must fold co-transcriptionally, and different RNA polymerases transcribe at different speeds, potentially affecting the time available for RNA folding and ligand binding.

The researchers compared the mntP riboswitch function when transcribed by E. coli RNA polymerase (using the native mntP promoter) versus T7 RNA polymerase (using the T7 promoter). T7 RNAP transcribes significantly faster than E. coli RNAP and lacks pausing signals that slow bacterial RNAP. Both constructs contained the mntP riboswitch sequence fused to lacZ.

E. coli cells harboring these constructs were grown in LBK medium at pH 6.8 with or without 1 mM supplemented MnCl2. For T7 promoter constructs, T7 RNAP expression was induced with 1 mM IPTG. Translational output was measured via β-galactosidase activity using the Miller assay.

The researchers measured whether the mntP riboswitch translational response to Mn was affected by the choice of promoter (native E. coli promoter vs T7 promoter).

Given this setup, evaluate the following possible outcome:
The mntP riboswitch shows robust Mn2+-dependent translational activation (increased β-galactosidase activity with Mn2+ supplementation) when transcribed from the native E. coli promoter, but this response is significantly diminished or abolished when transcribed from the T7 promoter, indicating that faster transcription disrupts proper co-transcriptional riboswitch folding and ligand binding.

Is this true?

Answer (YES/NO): YES